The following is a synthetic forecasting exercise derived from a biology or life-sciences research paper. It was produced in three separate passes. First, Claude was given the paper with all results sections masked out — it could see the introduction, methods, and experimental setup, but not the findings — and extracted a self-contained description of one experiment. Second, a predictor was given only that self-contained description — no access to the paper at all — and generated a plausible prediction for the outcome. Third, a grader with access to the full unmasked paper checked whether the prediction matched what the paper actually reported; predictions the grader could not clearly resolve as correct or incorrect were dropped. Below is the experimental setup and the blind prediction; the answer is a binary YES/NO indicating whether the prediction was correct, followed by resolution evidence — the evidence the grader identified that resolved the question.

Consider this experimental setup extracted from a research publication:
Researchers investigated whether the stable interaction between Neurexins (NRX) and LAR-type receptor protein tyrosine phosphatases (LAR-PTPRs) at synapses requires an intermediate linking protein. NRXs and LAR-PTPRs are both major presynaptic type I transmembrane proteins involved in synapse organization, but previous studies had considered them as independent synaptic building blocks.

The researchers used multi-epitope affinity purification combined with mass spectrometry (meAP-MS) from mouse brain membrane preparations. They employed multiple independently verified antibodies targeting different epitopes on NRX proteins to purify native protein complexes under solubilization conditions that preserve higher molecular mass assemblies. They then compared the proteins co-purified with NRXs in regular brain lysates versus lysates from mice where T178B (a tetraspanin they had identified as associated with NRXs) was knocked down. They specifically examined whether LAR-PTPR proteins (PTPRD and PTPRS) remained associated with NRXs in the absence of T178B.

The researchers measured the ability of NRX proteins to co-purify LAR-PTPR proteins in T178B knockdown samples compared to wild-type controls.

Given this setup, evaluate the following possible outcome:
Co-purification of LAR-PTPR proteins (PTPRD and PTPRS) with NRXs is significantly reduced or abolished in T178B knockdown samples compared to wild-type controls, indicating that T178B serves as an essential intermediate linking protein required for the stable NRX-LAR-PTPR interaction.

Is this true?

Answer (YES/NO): YES